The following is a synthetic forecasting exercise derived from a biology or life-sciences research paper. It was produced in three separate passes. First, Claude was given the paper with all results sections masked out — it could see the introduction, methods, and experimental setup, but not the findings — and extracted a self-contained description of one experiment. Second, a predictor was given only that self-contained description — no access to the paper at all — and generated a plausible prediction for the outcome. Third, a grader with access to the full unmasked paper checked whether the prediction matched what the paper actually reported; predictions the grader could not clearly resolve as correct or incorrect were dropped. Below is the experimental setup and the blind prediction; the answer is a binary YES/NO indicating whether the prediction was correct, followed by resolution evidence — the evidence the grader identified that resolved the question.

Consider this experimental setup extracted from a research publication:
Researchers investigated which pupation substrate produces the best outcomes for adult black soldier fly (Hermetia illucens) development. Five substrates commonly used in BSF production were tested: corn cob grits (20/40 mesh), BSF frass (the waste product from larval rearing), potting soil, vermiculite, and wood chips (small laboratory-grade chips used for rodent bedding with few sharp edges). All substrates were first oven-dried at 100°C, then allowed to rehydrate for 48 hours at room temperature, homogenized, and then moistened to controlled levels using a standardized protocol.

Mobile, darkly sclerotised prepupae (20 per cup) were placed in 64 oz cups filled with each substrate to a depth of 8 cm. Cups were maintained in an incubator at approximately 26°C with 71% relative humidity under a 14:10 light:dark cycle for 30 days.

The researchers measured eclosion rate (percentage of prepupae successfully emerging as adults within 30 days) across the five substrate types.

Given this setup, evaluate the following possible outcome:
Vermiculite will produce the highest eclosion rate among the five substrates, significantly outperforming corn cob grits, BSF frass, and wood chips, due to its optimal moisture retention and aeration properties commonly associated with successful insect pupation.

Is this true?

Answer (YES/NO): NO